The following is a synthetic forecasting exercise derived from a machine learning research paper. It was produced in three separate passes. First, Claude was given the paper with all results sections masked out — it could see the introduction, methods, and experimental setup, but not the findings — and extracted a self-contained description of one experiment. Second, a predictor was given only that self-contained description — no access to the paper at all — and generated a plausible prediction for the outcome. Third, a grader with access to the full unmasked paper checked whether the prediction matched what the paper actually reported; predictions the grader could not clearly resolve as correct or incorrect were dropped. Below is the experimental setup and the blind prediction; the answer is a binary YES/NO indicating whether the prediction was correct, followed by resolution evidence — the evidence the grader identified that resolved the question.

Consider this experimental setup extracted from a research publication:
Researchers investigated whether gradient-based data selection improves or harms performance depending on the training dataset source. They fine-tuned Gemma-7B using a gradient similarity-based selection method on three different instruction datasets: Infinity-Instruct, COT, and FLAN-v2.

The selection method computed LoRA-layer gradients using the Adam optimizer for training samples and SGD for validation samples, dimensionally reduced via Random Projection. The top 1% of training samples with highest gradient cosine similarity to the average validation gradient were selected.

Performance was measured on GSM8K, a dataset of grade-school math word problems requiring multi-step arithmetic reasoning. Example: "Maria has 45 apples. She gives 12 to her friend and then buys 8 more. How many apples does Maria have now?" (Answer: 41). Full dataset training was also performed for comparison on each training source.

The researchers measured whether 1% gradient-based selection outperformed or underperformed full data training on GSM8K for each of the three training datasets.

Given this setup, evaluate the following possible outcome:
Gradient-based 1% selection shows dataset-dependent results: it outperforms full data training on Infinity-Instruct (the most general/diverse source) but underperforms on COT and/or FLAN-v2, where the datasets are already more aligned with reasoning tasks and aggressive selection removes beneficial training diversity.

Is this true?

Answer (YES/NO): NO